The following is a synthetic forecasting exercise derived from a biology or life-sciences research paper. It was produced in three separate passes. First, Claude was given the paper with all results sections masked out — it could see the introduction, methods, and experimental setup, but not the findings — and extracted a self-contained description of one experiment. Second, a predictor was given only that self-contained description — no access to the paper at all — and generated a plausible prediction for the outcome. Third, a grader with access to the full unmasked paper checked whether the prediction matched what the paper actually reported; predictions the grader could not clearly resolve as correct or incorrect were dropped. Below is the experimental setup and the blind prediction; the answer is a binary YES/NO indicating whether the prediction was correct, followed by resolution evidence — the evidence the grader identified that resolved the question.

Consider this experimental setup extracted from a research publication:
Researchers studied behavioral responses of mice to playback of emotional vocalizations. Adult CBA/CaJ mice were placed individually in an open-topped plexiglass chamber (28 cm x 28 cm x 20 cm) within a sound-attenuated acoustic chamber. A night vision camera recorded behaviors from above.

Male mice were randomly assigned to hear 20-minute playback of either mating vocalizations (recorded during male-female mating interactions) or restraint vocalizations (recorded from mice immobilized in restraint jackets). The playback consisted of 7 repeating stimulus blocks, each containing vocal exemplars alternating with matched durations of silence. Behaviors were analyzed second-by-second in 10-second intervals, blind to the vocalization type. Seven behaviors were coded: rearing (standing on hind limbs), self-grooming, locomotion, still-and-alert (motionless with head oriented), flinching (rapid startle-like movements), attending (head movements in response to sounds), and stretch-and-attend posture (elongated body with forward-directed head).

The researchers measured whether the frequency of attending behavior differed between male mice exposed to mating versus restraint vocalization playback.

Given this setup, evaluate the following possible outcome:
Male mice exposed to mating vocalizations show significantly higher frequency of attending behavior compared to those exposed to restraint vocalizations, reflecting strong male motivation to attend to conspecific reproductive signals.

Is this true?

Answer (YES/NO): NO